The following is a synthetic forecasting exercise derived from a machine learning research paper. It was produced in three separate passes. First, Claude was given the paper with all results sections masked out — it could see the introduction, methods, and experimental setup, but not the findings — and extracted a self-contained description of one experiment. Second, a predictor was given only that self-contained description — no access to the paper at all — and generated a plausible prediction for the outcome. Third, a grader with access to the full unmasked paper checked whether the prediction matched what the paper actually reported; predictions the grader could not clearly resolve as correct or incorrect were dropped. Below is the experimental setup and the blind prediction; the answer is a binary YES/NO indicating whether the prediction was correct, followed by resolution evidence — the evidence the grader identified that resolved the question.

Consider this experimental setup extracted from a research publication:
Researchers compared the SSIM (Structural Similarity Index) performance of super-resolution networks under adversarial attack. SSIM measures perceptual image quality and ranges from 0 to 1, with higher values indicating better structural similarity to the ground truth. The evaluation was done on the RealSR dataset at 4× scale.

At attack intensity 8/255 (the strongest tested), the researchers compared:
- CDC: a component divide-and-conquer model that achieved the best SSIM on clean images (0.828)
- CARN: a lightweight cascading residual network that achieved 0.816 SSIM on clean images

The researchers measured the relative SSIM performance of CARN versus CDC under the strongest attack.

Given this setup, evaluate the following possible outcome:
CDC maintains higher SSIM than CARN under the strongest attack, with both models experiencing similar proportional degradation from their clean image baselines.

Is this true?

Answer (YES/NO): NO